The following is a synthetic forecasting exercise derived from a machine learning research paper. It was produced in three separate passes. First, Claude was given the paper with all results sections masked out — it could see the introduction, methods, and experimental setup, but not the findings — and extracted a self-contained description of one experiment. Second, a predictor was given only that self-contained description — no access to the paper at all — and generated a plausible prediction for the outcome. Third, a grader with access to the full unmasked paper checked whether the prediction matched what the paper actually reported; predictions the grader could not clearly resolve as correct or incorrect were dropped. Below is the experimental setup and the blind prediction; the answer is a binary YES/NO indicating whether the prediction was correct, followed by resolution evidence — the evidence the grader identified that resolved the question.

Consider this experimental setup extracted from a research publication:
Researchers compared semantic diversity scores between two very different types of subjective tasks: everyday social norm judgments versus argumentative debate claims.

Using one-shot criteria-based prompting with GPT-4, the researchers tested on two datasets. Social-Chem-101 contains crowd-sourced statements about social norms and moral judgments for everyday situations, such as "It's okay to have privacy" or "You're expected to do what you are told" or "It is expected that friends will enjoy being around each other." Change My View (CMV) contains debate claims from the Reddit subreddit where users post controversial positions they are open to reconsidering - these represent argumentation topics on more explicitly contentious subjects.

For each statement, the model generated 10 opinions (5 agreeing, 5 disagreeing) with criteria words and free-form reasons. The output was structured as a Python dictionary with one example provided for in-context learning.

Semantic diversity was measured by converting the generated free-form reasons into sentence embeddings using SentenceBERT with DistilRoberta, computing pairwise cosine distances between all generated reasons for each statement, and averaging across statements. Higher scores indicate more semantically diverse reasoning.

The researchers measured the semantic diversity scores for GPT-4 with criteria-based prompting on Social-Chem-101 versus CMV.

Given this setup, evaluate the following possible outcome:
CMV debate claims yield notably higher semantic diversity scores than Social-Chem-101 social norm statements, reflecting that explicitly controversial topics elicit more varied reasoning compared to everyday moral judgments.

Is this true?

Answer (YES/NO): NO